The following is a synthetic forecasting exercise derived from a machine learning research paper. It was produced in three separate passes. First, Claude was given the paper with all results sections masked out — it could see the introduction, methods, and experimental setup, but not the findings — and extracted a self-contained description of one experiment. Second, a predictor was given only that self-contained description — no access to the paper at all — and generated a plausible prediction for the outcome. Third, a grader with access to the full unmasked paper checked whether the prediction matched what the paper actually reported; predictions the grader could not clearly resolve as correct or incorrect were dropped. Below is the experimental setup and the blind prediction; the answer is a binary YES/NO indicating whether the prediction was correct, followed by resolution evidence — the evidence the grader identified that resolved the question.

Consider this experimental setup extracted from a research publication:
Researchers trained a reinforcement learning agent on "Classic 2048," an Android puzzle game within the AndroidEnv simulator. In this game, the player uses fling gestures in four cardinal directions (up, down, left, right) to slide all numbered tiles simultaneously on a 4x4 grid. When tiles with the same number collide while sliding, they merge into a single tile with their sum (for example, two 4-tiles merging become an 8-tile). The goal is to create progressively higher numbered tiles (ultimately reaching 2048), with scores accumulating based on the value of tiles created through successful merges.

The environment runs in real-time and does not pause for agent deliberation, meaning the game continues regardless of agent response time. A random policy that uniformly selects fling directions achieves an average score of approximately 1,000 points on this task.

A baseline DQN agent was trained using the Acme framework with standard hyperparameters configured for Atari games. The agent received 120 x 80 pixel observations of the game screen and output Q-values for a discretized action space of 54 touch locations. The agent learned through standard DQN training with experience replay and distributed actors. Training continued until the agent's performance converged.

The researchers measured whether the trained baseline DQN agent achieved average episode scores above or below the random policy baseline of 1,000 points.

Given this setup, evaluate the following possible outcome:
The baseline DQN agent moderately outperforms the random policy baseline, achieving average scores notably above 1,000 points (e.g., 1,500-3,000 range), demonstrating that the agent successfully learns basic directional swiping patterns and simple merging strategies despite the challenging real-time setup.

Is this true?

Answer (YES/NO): NO